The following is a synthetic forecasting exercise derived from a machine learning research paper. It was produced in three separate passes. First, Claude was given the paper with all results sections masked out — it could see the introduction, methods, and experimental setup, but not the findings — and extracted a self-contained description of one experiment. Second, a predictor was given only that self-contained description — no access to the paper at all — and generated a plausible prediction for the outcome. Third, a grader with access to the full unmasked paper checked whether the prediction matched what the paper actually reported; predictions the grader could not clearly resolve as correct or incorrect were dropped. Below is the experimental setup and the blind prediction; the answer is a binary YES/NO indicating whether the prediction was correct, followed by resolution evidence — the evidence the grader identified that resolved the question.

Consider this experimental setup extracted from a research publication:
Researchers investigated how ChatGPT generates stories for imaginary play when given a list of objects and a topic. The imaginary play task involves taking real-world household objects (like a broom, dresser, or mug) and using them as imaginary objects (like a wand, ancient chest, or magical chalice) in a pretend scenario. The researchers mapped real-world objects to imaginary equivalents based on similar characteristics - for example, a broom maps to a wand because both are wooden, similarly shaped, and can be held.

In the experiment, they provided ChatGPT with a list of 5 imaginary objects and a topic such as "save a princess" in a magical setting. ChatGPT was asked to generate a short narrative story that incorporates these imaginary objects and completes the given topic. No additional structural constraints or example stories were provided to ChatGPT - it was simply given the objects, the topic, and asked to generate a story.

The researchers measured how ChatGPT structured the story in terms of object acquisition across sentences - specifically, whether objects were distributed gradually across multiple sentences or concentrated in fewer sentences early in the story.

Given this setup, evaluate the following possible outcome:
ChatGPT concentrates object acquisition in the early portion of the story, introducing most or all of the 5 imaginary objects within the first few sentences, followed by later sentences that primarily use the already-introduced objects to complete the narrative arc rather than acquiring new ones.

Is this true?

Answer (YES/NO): YES